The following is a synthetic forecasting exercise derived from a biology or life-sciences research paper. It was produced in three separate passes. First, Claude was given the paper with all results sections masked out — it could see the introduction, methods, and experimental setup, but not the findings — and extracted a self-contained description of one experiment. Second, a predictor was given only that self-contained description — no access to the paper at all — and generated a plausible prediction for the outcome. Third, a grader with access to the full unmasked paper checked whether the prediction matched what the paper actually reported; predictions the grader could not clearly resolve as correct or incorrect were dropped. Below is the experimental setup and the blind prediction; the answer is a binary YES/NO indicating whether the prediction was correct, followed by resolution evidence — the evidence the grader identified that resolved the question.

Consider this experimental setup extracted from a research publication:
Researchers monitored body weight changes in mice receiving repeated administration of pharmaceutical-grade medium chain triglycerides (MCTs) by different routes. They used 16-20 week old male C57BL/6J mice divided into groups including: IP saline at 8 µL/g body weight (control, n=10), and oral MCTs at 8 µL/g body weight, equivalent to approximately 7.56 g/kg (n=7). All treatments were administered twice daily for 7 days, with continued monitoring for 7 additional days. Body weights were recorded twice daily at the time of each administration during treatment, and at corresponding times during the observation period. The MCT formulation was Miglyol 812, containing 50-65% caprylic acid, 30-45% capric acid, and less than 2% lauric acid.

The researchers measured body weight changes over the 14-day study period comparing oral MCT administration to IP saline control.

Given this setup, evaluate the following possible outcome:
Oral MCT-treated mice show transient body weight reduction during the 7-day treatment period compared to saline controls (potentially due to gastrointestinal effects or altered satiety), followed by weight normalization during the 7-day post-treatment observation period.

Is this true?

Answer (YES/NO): YES